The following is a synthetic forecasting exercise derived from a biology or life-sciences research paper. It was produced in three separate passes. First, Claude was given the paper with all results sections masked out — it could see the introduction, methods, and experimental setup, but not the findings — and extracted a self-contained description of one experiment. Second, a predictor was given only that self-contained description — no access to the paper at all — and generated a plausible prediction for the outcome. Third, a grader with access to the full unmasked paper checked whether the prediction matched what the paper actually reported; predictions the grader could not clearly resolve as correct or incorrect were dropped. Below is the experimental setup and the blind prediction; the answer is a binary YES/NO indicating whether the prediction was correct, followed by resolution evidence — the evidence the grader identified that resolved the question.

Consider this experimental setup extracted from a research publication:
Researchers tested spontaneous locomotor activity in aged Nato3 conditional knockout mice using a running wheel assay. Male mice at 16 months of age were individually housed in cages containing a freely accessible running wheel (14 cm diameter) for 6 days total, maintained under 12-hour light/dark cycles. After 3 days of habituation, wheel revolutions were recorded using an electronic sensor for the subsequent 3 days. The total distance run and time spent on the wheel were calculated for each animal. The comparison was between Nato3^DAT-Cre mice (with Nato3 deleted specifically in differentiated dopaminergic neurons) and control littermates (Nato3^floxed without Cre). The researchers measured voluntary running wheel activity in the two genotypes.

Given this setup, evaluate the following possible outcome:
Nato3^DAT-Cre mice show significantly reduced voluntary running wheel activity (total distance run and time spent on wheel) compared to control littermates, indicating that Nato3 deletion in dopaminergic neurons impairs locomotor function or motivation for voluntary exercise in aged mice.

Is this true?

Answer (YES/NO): YES